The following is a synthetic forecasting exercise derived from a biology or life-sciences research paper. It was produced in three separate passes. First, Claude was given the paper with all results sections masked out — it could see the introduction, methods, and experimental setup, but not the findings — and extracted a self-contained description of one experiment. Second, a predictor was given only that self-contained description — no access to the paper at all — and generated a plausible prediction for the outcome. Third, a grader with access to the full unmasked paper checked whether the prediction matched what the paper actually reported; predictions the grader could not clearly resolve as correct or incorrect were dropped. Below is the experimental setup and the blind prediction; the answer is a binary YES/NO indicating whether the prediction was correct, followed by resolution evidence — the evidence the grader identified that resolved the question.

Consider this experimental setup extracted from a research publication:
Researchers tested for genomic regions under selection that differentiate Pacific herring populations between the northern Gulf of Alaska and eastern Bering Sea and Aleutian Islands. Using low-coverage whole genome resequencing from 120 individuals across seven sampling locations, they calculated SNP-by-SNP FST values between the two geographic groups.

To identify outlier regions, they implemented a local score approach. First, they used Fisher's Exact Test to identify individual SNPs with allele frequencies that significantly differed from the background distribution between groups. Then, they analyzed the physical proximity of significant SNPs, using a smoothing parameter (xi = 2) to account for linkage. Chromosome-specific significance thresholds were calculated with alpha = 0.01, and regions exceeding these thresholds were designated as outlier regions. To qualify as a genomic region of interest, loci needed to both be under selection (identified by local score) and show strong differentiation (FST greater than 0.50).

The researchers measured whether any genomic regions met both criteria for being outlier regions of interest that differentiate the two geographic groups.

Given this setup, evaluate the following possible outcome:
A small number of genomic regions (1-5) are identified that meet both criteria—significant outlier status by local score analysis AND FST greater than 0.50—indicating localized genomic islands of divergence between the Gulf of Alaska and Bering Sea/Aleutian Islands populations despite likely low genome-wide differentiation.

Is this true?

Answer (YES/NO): NO